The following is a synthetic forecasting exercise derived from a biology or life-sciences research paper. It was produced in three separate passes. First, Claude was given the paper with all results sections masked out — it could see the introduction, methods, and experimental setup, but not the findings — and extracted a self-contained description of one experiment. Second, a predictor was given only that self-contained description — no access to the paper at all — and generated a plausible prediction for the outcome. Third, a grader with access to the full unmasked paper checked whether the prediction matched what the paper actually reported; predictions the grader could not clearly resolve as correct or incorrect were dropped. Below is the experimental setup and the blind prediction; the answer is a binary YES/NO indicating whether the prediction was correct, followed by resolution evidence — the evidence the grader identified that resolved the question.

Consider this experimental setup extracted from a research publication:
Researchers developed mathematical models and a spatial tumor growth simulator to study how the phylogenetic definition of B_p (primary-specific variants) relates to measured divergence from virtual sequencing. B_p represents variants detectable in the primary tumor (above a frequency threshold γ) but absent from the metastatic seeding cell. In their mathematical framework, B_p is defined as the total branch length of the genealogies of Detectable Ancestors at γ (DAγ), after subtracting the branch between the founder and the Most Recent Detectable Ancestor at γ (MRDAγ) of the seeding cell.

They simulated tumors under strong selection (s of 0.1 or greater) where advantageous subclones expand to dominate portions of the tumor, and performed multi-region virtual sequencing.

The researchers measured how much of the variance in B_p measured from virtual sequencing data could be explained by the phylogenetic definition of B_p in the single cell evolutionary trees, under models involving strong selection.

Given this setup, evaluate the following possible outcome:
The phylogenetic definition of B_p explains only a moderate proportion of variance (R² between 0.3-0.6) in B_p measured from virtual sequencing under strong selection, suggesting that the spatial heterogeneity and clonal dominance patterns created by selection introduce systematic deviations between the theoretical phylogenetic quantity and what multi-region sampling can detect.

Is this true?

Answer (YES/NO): NO